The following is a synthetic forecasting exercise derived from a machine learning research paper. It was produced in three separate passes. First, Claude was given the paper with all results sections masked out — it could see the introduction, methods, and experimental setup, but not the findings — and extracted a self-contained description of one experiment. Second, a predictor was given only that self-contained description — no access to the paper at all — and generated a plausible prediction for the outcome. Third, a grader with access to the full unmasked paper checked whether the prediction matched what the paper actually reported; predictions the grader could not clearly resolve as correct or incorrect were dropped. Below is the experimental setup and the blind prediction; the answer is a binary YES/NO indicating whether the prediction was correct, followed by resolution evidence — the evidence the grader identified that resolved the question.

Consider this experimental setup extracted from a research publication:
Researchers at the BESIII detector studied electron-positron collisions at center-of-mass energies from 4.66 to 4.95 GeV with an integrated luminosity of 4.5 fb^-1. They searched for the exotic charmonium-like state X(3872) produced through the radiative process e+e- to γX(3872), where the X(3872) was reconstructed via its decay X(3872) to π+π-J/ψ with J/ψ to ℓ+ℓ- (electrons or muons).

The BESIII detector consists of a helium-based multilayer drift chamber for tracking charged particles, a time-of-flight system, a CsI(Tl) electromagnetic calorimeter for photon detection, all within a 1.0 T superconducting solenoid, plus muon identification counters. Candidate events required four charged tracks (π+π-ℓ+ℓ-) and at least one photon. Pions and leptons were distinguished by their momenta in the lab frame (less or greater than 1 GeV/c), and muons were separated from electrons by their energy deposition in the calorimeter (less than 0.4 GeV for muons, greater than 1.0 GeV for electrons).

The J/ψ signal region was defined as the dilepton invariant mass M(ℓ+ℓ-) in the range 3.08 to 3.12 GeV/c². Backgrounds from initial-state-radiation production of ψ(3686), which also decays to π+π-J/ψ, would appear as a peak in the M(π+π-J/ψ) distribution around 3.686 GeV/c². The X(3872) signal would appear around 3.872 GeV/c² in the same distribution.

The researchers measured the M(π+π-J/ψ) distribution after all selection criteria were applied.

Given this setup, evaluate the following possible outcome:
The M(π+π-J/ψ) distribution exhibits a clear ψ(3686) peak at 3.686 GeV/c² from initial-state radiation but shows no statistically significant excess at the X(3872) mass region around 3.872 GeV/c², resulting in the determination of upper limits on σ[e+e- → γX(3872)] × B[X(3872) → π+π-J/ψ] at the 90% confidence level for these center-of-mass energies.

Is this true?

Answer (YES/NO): NO